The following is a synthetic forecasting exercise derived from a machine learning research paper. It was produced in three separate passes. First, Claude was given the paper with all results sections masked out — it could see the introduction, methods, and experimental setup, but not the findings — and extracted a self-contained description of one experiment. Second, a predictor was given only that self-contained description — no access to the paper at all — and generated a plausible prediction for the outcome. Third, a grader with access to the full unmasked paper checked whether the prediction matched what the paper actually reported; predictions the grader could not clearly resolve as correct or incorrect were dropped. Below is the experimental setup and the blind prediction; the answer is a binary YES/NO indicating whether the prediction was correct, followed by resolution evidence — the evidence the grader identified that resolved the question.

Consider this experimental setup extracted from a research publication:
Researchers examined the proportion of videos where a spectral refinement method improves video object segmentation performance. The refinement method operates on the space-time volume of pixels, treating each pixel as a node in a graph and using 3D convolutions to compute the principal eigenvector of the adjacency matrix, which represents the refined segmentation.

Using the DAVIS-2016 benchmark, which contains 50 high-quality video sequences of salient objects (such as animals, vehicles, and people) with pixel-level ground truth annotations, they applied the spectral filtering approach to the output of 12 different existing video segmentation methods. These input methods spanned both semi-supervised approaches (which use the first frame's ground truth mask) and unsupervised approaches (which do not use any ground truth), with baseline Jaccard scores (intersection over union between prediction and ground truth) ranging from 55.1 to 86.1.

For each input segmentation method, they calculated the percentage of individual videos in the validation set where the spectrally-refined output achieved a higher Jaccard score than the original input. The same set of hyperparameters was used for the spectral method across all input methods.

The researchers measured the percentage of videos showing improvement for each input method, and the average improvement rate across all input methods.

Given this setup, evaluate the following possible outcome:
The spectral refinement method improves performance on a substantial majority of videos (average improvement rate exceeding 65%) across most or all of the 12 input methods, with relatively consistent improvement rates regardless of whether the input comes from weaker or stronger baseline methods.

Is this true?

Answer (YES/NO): NO